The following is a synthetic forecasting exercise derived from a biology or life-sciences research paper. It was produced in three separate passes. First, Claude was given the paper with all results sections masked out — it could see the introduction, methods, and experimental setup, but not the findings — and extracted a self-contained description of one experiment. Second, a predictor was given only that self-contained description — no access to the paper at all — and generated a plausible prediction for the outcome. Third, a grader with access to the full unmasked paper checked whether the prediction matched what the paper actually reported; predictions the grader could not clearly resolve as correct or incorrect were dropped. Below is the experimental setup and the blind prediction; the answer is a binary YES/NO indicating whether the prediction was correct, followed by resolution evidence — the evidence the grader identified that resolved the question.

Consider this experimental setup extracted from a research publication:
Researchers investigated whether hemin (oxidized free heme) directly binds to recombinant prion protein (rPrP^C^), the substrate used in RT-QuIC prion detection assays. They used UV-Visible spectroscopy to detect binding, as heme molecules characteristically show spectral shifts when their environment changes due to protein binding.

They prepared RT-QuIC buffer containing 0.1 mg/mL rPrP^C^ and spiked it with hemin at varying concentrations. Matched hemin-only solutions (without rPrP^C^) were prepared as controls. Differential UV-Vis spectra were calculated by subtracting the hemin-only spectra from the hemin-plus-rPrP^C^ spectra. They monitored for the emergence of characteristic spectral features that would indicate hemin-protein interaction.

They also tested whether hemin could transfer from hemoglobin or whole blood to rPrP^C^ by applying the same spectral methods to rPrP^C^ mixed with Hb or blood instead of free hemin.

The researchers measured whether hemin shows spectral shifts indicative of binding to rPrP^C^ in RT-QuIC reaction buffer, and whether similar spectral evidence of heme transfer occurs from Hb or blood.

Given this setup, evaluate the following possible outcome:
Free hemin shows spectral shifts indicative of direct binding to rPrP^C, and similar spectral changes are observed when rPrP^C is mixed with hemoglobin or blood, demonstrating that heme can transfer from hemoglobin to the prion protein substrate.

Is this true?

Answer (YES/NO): NO